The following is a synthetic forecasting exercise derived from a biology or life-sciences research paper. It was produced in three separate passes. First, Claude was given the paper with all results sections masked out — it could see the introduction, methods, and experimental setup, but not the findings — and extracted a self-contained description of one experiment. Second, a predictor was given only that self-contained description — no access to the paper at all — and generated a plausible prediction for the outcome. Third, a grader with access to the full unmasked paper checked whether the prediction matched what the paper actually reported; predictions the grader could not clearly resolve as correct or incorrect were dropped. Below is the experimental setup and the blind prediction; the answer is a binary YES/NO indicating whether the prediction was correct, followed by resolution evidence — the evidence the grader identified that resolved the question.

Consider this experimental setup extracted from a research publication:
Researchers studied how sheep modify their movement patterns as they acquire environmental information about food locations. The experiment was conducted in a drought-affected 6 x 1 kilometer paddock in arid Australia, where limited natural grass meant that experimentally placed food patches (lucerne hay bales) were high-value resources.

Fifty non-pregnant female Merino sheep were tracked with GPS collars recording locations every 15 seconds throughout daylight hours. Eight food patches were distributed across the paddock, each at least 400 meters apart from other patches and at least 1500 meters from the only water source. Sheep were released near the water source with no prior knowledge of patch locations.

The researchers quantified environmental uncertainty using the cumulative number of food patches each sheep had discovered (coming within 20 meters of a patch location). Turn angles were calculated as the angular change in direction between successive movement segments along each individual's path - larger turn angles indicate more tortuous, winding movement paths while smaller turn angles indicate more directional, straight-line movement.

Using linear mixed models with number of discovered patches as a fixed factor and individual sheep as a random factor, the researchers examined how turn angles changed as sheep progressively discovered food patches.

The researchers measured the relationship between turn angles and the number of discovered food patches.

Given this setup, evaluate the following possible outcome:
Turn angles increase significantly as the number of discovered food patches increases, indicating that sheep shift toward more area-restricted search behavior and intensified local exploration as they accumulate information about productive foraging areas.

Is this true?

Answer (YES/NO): NO